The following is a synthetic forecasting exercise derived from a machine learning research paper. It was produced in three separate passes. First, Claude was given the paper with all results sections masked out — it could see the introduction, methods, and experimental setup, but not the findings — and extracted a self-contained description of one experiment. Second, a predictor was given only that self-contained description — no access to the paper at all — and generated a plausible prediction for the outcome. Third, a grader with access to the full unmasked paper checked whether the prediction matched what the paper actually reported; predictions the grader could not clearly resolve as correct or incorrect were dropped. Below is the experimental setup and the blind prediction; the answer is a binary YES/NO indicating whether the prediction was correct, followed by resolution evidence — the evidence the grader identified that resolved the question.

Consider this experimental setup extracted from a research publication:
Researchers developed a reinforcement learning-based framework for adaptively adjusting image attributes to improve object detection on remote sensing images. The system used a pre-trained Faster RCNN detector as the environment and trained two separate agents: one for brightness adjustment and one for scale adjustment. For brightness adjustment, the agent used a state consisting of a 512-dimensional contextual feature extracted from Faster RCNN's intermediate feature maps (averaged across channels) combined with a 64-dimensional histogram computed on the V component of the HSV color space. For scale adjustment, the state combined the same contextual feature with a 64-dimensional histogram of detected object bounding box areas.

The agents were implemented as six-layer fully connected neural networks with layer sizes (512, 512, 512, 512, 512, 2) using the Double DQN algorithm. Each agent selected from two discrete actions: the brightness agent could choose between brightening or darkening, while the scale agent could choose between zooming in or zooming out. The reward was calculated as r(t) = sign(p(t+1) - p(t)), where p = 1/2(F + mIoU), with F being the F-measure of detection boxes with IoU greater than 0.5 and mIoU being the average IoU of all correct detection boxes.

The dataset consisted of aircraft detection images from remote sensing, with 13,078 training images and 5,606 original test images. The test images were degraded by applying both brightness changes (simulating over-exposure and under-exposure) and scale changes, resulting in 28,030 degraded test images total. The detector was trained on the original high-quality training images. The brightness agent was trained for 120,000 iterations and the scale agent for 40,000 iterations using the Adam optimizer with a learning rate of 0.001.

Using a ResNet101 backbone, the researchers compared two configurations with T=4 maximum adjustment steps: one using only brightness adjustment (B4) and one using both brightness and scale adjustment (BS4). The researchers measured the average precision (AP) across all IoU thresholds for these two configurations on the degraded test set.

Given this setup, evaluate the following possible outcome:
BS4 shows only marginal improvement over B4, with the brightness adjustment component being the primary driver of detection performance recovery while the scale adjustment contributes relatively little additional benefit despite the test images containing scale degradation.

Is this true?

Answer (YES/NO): YES